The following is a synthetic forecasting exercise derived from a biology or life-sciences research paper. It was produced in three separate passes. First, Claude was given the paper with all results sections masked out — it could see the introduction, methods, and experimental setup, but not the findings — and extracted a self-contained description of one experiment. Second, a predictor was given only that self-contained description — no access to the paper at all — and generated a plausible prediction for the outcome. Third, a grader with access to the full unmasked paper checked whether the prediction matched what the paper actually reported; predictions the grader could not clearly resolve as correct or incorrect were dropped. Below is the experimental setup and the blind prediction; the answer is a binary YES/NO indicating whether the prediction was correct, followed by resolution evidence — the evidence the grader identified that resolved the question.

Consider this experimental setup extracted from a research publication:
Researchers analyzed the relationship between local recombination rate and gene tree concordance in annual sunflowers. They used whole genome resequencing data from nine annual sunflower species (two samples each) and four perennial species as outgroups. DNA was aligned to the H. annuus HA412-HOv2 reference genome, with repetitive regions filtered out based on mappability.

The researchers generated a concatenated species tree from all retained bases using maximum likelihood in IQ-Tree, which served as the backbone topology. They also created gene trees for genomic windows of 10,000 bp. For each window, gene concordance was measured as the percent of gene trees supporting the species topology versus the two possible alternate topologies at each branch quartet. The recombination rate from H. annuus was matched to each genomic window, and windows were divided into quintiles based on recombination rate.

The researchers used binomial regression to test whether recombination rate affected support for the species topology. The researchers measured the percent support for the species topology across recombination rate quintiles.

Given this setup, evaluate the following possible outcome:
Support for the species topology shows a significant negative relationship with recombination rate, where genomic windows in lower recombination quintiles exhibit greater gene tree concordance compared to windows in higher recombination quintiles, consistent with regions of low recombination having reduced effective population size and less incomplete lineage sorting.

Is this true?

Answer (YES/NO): YES